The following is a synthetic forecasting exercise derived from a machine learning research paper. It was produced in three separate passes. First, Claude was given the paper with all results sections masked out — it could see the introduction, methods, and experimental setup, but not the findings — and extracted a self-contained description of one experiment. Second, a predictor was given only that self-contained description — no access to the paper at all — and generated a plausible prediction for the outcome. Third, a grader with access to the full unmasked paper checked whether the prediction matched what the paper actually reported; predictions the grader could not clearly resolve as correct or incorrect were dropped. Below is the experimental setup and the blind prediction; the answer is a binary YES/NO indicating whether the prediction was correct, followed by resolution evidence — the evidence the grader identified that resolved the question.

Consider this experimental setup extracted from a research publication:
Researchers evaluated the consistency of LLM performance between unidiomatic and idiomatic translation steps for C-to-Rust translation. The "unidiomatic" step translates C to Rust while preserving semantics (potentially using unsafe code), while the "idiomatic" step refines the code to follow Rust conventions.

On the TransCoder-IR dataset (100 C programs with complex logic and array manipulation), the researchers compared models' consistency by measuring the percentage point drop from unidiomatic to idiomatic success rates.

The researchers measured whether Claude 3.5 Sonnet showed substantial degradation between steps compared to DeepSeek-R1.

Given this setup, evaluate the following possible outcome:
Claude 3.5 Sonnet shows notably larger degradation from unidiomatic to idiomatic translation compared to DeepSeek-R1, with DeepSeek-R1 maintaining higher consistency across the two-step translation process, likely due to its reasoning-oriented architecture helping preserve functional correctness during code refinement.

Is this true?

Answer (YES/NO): NO